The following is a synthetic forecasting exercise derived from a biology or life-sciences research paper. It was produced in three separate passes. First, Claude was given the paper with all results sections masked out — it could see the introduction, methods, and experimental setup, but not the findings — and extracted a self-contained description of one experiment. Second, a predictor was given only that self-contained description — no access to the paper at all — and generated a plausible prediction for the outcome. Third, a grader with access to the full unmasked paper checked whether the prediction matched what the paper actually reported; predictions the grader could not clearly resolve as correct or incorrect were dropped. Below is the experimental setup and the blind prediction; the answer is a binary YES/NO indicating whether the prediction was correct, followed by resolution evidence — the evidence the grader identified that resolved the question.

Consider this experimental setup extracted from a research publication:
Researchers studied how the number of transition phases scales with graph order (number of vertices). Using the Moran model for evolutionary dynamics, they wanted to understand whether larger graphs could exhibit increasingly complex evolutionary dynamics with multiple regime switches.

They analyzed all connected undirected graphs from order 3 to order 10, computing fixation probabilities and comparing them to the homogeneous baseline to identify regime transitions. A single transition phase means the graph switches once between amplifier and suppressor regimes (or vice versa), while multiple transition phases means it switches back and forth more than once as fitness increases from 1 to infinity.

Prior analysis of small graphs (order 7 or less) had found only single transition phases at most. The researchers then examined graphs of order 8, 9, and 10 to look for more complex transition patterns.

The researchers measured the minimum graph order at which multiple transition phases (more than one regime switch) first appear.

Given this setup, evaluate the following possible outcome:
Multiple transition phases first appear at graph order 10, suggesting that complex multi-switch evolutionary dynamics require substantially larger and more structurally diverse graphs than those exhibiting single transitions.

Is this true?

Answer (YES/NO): NO